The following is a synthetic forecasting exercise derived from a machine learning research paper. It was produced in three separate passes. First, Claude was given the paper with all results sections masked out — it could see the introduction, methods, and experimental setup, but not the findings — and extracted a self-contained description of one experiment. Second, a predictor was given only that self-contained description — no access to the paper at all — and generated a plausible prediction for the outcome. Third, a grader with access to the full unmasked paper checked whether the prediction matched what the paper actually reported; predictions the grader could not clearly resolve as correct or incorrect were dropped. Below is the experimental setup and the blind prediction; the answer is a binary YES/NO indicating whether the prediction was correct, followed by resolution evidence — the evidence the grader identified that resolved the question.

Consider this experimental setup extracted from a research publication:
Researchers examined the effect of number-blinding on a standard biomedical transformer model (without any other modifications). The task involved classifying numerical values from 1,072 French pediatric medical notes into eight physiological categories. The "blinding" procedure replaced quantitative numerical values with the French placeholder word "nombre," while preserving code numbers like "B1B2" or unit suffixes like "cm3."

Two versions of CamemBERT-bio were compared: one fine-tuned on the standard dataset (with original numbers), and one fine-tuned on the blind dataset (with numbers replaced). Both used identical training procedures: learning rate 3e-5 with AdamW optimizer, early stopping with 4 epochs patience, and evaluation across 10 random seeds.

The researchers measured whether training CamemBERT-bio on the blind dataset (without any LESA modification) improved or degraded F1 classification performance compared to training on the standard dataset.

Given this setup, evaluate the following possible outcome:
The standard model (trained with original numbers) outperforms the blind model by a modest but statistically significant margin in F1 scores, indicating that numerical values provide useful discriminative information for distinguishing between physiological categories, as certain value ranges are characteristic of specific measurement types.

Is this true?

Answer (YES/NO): NO